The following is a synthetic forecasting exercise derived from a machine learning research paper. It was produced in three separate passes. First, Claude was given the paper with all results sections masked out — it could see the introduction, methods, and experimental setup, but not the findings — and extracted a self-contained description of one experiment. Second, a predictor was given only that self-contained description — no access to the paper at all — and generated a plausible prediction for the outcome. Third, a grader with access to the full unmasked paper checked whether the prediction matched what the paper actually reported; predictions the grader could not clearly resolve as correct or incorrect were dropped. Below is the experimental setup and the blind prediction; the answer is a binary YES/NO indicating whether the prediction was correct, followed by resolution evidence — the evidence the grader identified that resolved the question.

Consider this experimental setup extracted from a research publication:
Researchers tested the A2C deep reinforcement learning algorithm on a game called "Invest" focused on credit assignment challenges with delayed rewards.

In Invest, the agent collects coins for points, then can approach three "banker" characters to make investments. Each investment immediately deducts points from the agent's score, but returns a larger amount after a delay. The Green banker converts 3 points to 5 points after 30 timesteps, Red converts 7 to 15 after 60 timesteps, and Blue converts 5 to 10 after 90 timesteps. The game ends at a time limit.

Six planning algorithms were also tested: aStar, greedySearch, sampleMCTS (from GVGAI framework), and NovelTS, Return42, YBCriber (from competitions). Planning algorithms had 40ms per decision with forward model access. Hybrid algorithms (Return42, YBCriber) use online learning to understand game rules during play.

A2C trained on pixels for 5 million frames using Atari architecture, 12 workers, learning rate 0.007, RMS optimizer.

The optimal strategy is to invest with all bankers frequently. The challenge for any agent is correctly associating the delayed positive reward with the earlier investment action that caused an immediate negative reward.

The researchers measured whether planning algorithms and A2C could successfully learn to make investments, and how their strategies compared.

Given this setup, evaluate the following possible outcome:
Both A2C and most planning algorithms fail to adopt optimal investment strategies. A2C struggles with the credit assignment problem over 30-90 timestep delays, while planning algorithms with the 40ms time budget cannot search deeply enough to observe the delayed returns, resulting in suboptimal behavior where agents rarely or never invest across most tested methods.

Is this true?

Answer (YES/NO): NO